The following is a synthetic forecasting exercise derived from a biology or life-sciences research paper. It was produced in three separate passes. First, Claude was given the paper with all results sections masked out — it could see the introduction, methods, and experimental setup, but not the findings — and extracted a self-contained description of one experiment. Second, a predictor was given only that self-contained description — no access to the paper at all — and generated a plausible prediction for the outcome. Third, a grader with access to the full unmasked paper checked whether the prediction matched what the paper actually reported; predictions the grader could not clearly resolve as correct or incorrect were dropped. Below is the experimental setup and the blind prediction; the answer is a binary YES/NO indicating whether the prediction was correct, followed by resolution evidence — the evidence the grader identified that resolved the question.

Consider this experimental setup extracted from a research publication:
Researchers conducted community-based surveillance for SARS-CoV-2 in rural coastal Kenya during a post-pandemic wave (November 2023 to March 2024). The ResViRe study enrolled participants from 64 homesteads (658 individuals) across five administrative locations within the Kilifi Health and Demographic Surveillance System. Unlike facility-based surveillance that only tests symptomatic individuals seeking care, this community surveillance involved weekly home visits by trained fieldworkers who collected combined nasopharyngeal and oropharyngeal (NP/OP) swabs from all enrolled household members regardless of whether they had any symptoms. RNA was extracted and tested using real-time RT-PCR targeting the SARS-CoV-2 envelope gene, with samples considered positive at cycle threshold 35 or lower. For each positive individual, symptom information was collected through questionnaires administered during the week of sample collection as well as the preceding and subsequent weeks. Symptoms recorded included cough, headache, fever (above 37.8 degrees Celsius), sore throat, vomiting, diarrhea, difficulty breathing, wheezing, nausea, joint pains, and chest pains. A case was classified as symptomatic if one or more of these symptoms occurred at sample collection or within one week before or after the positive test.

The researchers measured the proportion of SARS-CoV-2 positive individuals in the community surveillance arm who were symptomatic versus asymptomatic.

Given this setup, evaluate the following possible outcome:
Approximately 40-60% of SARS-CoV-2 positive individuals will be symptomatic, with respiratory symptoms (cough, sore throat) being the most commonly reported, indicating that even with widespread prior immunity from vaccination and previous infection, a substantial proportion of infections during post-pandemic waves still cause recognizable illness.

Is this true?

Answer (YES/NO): NO